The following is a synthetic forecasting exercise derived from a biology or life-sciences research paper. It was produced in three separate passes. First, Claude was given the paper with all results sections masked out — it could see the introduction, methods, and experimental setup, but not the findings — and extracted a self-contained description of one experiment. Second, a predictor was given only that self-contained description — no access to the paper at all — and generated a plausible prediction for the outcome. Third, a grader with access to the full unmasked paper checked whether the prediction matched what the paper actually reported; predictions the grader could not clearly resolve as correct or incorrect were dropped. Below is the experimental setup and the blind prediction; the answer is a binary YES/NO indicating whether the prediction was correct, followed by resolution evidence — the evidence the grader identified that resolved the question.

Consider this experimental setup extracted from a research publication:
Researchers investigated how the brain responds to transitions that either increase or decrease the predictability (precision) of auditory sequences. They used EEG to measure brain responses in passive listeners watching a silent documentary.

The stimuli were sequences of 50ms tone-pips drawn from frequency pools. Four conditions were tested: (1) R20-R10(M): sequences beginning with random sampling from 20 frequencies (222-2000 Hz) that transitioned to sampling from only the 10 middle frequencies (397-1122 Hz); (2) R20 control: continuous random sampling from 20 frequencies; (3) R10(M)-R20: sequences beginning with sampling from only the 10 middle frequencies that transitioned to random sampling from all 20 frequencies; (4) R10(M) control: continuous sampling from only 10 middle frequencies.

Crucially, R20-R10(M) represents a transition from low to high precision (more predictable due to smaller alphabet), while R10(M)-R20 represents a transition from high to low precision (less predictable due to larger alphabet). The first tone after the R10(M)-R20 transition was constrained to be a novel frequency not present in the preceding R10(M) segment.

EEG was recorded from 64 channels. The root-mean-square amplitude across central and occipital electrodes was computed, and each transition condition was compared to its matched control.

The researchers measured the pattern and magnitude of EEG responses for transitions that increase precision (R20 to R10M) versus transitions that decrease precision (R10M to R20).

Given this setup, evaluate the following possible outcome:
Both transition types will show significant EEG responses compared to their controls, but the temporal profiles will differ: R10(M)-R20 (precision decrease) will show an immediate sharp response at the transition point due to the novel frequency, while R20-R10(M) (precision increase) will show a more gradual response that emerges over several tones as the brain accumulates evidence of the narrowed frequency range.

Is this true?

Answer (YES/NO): YES